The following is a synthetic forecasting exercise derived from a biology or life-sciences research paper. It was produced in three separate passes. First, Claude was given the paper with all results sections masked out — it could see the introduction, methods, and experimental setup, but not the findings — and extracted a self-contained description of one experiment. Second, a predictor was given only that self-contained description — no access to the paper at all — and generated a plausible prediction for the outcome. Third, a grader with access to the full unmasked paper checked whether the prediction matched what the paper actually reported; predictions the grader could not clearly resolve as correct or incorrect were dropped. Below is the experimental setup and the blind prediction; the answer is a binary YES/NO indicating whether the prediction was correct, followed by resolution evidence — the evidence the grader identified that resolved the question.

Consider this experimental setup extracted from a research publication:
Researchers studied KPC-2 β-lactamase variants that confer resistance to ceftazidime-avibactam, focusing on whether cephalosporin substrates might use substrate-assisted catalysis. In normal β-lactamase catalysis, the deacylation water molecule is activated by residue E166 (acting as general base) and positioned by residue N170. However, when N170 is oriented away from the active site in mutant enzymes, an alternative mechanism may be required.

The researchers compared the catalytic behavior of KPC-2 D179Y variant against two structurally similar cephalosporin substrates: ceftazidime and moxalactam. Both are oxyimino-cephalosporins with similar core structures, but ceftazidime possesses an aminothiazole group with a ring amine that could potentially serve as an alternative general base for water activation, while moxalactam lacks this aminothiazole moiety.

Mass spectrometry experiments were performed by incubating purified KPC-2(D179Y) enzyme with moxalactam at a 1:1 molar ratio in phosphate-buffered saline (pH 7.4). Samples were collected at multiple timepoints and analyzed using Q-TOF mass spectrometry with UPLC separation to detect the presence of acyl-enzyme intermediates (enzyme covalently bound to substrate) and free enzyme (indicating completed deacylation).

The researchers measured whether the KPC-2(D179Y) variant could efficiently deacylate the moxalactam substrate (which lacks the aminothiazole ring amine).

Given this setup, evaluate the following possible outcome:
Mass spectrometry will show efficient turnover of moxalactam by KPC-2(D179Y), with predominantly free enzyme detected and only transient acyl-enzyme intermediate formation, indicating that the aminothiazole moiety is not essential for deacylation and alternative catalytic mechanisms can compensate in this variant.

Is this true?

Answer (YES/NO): NO